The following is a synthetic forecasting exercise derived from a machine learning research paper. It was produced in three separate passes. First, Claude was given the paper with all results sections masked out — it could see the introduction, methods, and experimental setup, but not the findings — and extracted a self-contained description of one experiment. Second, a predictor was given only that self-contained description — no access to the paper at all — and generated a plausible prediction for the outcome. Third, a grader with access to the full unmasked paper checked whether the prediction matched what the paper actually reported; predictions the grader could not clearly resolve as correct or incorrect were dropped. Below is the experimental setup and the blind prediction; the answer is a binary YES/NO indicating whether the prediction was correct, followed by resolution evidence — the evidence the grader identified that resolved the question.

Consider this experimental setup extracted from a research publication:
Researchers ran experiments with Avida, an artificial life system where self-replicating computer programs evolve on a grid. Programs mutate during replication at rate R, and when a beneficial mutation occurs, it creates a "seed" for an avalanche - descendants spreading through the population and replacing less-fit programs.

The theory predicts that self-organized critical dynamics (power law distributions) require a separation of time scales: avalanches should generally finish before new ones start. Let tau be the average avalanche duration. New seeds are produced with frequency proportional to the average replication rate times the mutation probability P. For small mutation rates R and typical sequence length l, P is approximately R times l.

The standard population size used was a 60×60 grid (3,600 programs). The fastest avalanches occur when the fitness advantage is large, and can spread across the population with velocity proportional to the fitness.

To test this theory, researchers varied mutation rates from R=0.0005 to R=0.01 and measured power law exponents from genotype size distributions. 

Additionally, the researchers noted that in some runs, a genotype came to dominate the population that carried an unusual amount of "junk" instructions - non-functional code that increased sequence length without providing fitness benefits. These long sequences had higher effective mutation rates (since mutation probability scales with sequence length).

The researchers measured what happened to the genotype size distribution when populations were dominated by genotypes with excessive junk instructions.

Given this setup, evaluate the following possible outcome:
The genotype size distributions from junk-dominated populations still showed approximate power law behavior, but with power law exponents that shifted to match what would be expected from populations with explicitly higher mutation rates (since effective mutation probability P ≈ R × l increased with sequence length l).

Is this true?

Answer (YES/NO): NO